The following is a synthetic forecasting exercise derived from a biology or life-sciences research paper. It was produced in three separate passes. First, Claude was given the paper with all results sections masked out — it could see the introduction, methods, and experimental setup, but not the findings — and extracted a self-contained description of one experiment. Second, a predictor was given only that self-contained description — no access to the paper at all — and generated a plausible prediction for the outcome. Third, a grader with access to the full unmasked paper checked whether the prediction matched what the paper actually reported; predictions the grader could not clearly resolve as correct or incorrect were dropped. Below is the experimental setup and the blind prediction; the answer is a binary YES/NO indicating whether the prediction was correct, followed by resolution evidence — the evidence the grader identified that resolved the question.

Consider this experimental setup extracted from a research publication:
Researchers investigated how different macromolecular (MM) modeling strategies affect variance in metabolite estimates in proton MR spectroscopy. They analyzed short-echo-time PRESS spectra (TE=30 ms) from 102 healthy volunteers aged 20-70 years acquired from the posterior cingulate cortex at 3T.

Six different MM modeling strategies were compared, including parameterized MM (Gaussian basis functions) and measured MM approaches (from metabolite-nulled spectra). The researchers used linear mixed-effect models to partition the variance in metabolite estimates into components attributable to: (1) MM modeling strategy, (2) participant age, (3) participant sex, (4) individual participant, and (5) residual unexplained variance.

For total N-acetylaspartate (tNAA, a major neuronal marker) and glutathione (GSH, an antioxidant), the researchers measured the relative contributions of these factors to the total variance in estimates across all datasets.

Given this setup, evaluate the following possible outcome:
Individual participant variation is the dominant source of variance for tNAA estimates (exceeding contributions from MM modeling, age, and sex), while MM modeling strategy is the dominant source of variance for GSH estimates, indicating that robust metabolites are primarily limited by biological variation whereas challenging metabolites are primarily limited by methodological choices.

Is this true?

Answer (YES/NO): NO